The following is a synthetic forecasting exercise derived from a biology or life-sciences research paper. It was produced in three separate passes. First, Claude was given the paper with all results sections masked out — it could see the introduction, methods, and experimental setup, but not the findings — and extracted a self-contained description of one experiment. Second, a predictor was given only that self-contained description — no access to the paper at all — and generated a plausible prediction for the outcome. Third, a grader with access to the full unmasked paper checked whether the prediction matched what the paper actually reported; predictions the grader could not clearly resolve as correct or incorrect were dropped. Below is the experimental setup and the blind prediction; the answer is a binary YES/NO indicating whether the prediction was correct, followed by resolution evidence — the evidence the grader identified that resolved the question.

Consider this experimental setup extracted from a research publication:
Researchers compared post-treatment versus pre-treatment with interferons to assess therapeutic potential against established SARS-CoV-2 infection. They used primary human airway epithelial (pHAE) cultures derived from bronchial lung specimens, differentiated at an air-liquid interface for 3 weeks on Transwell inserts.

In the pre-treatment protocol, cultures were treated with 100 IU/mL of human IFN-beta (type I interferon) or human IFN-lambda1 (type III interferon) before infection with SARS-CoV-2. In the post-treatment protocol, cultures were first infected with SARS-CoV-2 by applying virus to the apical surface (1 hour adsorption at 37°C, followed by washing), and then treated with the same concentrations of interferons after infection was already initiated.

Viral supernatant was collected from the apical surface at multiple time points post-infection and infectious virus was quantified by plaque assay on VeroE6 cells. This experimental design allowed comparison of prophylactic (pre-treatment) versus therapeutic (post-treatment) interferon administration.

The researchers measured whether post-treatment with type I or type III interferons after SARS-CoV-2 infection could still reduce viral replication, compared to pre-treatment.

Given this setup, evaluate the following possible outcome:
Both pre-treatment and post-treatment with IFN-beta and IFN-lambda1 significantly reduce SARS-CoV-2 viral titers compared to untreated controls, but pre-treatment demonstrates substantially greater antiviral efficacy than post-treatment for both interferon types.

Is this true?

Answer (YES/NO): NO